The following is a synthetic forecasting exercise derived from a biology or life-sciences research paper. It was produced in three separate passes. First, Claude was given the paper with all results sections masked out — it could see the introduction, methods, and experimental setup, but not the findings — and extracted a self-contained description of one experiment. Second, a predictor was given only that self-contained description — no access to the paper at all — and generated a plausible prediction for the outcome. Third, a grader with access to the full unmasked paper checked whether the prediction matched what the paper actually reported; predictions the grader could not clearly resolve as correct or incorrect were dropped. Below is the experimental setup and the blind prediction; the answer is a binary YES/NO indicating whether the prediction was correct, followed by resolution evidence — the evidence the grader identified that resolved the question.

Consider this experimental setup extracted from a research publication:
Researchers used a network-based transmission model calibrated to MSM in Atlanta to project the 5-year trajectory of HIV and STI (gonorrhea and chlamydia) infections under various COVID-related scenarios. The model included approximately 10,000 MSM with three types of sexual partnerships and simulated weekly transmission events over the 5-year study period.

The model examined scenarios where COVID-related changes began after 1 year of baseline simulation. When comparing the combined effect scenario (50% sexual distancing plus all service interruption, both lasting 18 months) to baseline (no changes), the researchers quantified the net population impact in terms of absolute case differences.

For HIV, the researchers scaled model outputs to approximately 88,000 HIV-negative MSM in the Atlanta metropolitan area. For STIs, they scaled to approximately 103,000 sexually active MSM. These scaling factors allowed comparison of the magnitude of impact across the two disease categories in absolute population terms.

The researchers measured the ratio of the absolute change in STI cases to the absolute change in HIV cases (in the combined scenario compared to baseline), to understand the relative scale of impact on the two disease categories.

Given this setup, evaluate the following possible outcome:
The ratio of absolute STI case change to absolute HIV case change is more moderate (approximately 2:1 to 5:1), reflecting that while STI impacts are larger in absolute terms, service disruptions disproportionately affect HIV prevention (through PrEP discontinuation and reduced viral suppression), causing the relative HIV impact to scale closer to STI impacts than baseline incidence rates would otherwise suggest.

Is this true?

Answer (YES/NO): NO